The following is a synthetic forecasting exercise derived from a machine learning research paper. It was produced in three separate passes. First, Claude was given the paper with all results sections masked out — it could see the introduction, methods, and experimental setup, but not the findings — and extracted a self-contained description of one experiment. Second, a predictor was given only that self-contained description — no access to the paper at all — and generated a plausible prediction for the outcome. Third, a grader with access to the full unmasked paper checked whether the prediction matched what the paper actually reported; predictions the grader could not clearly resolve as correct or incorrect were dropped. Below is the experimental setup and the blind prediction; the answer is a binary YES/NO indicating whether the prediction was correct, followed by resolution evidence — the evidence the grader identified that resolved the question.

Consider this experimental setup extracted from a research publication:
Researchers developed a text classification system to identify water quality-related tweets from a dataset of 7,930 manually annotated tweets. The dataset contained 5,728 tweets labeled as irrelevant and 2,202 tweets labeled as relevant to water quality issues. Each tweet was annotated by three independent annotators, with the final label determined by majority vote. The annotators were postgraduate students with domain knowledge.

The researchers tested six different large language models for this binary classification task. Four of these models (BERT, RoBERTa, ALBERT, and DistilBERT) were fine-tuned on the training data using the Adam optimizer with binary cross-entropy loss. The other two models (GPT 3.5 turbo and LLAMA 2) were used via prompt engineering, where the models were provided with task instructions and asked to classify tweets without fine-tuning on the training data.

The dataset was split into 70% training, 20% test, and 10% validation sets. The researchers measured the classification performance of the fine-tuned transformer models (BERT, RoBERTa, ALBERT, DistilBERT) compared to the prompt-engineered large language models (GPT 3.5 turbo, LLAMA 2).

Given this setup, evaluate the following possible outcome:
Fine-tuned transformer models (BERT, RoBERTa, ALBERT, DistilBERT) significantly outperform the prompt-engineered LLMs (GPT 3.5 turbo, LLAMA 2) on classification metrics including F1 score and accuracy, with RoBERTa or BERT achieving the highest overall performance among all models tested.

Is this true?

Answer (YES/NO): NO